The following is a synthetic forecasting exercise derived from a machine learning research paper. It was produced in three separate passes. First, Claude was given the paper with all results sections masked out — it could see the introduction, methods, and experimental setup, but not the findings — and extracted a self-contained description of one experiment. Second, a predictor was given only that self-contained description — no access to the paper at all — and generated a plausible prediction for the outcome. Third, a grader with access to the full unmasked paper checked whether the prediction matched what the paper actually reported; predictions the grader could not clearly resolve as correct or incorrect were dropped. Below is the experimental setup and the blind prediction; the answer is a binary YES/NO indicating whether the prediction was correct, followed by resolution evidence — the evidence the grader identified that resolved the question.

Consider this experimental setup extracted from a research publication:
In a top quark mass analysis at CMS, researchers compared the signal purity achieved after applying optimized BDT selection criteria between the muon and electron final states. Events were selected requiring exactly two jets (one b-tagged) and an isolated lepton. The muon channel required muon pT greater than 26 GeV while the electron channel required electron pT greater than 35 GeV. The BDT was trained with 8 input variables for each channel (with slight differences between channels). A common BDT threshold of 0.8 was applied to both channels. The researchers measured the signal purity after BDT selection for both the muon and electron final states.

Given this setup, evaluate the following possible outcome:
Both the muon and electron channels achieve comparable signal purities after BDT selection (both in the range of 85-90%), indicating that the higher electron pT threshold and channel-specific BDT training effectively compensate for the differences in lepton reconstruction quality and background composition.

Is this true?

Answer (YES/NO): NO